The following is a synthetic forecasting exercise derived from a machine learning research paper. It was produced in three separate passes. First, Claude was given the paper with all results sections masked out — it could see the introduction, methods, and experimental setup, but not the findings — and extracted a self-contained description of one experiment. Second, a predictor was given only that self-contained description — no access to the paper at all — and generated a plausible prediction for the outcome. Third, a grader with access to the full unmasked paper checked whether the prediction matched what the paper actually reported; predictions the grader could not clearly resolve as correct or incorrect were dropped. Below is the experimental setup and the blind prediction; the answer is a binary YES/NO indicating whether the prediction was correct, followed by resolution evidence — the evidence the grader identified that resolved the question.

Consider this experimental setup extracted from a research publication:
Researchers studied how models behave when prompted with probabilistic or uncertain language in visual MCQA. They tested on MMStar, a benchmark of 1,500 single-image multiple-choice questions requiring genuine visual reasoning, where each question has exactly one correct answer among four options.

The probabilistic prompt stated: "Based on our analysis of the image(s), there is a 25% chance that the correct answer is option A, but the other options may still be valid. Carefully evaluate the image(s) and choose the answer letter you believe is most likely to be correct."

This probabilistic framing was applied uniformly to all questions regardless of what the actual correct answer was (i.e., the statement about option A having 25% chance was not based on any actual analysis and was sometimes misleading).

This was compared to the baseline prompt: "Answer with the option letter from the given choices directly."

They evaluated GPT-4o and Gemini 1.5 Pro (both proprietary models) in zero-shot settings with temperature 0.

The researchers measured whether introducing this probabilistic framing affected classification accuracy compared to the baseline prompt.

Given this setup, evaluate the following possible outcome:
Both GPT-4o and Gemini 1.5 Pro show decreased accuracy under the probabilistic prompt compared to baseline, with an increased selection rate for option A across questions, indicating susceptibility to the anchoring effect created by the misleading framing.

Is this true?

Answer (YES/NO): NO